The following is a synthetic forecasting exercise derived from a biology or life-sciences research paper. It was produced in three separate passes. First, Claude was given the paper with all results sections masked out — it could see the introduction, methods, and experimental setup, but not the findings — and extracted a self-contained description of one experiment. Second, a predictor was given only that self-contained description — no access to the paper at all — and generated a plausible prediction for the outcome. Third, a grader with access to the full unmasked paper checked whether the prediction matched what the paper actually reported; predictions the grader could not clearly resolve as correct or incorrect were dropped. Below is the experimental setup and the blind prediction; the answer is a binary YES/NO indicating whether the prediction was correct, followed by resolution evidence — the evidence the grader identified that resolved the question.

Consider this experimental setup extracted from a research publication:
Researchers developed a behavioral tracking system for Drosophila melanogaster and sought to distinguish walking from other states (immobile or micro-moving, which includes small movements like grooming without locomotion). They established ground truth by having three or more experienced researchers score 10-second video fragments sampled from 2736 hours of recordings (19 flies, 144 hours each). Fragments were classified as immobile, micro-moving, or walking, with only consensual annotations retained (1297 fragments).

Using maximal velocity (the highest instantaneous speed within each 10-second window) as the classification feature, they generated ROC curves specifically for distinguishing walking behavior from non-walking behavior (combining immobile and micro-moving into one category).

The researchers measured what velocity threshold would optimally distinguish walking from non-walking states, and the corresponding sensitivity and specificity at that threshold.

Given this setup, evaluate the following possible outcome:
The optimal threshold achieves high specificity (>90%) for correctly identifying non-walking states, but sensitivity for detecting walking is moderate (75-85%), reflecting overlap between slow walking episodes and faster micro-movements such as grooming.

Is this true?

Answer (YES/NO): NO